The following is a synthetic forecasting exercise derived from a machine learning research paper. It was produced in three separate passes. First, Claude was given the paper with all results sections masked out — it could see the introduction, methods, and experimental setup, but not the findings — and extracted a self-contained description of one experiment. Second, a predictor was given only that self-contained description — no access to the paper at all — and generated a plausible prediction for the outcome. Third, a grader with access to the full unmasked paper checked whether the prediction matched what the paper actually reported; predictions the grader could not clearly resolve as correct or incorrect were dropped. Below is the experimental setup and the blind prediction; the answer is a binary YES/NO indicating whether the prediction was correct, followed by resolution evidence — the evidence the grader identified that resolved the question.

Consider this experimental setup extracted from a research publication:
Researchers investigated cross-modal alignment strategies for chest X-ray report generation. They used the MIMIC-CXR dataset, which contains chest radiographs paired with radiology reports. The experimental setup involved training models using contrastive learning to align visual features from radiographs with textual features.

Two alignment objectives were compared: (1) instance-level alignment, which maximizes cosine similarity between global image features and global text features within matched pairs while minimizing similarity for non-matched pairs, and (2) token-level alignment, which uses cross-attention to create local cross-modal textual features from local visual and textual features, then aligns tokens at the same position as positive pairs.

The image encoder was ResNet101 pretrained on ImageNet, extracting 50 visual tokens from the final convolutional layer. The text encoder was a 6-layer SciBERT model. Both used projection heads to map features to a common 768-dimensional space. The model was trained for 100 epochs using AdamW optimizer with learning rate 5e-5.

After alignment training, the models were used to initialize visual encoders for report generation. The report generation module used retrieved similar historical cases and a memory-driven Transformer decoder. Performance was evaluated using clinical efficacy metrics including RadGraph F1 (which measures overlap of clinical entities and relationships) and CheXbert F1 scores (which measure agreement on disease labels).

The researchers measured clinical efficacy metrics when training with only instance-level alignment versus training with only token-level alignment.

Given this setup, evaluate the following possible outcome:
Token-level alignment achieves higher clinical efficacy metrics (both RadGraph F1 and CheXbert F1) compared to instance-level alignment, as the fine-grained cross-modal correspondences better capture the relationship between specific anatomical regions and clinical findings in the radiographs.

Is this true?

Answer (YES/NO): NO